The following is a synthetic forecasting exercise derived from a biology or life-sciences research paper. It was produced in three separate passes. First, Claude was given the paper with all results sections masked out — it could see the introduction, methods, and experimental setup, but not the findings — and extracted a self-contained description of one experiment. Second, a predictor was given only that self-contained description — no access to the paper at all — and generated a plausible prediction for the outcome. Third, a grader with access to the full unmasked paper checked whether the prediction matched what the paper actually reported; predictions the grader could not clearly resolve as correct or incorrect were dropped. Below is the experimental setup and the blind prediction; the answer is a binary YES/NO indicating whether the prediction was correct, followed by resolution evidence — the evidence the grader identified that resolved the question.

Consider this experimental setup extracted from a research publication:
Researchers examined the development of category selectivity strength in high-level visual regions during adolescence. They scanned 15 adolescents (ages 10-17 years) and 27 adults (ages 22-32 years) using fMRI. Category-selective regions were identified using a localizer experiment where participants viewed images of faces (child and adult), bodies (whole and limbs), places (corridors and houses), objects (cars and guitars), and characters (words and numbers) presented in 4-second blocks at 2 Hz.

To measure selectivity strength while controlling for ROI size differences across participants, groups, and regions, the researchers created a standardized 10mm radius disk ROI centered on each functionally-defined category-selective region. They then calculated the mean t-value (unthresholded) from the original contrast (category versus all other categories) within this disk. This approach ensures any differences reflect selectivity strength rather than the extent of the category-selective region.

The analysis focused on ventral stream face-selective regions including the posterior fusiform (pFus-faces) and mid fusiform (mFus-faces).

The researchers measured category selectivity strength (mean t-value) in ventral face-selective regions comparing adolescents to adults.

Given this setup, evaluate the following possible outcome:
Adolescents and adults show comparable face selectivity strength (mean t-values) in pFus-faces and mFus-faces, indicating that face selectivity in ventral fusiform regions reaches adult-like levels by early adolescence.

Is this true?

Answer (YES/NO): YES